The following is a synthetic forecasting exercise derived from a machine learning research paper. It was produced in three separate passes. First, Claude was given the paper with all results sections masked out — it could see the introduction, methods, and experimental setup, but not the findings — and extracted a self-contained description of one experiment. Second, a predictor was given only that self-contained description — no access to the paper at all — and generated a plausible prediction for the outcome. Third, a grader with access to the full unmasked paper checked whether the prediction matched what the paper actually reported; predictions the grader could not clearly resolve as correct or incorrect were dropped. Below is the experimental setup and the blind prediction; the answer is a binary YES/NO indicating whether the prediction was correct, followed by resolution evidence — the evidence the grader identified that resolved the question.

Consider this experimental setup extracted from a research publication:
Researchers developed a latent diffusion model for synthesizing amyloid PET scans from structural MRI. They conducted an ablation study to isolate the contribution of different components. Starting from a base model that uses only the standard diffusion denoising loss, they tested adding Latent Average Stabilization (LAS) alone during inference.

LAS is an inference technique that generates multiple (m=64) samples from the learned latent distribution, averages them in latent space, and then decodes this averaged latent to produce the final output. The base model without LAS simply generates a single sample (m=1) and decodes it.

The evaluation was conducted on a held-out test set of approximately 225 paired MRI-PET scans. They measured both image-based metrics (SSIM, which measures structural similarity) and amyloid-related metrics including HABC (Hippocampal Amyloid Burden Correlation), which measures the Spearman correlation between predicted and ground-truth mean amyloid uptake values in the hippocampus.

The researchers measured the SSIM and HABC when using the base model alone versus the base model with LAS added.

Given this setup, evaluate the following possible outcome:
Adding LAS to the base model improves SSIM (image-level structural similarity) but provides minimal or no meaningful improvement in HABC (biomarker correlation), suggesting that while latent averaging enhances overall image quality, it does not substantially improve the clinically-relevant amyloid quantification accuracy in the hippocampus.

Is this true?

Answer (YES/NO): NO